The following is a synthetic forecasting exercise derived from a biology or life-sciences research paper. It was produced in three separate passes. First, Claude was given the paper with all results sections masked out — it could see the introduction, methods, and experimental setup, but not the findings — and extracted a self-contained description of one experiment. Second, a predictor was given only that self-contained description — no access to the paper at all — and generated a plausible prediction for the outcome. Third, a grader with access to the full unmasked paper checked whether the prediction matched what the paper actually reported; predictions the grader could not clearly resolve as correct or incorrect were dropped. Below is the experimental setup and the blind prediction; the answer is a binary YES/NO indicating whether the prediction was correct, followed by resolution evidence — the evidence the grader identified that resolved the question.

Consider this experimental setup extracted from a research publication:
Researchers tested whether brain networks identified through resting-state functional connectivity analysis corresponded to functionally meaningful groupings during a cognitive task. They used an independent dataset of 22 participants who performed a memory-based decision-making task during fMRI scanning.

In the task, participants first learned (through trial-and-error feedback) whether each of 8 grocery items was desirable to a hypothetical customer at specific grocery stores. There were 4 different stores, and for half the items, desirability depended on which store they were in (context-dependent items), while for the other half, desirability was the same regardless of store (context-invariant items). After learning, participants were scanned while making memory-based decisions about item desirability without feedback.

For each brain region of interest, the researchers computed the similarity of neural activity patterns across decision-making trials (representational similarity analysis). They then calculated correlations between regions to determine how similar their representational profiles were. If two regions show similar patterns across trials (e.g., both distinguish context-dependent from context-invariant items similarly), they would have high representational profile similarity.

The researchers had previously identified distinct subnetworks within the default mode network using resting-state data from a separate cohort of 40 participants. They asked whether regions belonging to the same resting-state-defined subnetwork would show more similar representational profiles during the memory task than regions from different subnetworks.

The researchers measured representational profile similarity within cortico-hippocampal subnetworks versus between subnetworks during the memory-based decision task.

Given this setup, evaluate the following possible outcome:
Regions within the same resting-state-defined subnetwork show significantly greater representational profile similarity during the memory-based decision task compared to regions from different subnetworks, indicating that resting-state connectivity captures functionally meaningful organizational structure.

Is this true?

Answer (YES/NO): YES